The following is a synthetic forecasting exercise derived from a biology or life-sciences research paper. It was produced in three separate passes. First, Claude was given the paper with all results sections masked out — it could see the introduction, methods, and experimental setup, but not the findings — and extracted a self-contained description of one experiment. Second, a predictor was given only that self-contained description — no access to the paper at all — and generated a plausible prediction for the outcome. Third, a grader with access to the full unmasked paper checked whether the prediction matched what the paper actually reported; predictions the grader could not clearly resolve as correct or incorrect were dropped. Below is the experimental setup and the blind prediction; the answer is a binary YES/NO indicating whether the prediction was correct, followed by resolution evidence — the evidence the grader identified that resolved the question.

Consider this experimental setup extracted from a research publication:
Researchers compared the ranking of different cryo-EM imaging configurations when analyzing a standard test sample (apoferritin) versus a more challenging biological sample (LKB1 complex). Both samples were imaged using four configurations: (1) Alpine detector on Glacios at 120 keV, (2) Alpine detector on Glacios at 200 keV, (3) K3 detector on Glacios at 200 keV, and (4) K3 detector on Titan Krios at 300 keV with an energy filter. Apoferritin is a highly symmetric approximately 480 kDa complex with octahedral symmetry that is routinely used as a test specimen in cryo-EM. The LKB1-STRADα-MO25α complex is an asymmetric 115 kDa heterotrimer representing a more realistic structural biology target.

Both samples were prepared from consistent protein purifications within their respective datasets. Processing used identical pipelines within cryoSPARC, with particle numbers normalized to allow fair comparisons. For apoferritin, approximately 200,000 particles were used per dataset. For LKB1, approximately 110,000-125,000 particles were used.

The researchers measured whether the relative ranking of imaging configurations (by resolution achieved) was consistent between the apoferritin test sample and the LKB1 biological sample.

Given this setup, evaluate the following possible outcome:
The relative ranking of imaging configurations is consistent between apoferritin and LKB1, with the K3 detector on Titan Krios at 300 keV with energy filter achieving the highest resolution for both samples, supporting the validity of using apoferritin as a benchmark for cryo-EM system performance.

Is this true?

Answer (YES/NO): NO